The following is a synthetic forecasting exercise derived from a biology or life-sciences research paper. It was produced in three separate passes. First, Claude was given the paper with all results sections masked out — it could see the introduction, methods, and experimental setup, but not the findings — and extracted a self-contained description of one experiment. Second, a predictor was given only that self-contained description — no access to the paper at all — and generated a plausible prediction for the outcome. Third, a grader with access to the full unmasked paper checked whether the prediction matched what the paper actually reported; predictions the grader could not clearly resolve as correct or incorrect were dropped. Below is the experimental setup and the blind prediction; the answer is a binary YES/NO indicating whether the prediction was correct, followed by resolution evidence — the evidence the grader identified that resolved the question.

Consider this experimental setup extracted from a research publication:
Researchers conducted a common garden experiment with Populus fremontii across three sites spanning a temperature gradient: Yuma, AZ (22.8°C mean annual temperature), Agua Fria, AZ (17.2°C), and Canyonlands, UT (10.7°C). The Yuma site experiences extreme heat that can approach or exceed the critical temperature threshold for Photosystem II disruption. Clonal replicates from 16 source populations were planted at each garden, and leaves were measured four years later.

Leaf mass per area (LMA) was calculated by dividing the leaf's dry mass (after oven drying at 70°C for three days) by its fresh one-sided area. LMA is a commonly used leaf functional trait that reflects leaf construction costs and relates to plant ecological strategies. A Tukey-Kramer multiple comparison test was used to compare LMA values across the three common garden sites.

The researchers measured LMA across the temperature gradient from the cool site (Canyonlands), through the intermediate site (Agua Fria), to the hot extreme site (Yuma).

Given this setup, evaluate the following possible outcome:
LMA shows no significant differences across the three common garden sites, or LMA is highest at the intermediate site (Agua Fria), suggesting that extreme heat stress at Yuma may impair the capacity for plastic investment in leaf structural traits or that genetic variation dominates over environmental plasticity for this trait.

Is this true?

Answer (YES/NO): NO